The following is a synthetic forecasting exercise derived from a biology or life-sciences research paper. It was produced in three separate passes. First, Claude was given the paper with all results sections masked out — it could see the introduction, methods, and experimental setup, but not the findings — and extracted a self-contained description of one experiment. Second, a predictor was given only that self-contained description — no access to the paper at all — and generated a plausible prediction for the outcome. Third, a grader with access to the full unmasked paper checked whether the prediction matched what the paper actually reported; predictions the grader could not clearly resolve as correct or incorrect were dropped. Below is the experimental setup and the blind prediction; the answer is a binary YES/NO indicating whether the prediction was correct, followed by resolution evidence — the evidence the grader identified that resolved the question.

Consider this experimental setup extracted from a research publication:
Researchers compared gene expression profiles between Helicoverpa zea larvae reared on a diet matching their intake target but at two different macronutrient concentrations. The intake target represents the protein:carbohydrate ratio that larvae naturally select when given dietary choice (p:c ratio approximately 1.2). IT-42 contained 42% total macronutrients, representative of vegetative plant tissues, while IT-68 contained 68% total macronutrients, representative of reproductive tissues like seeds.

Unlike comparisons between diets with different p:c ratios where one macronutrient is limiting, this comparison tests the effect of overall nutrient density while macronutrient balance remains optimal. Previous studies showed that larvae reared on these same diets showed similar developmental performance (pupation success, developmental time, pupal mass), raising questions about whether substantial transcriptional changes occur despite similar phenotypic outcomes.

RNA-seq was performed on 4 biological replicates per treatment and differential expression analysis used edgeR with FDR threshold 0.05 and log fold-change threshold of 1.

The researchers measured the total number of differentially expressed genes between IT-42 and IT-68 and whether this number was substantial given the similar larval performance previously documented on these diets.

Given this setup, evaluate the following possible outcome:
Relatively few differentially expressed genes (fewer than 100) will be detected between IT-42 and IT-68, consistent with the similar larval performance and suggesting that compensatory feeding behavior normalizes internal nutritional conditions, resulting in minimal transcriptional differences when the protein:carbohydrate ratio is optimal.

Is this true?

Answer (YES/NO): NO